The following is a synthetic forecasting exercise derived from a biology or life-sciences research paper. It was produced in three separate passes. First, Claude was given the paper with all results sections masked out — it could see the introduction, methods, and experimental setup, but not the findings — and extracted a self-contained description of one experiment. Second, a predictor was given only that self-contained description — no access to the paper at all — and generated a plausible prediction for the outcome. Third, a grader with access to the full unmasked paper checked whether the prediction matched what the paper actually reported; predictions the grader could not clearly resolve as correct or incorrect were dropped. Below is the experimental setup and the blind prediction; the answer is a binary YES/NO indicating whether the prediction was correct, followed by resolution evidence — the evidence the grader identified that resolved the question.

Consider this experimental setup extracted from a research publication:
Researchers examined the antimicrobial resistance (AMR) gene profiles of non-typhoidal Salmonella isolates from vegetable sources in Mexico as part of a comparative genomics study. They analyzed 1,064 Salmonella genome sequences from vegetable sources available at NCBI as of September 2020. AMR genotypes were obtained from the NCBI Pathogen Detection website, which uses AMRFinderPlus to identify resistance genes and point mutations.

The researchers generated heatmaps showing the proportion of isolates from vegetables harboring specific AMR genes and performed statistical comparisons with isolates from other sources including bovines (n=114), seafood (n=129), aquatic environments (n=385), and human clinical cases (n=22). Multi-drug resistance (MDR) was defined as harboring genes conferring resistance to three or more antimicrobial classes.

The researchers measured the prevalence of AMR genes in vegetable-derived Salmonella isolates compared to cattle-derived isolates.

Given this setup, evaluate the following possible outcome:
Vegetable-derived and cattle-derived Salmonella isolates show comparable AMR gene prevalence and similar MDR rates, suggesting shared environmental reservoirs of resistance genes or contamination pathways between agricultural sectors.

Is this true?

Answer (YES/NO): NO